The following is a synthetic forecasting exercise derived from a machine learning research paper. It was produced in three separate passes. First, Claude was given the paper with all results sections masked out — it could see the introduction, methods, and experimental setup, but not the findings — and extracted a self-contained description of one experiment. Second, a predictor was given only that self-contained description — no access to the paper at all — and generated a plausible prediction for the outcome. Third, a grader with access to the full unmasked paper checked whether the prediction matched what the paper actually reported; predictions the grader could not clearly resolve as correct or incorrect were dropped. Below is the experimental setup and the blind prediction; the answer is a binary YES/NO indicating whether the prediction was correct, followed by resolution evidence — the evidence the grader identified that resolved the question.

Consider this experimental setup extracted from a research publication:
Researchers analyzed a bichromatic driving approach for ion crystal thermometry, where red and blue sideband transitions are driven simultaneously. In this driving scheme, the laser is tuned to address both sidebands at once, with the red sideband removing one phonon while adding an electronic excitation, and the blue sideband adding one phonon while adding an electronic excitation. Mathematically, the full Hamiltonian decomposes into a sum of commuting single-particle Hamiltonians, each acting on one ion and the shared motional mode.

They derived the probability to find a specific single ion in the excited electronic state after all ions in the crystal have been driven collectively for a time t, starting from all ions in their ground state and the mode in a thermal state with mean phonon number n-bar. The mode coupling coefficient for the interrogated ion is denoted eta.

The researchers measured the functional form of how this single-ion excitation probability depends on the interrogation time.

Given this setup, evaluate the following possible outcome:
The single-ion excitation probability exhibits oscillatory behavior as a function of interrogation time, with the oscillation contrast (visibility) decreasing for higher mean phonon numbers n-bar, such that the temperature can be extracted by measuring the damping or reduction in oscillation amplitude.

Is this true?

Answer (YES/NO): NO